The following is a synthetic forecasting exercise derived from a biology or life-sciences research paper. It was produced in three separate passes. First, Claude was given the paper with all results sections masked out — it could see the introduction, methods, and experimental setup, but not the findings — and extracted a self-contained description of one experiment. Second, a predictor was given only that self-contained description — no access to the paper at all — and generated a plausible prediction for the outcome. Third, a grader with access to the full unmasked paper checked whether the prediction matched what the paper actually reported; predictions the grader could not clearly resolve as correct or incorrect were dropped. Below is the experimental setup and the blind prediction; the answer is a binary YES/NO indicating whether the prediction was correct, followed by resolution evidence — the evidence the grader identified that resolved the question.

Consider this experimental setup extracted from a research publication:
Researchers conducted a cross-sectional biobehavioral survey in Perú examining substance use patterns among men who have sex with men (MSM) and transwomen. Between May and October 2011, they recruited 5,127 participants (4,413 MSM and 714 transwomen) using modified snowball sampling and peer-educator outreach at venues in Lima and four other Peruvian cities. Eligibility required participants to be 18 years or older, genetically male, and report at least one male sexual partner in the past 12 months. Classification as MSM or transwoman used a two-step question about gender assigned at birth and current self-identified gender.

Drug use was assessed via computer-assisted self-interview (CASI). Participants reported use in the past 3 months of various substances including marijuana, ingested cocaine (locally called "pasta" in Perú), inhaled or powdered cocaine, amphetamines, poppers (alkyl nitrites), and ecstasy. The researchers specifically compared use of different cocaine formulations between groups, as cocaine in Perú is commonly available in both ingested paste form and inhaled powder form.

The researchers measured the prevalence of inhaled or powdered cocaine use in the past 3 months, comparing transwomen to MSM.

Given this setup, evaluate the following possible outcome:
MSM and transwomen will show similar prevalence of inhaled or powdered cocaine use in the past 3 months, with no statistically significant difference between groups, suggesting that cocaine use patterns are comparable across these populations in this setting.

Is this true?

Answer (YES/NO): NO